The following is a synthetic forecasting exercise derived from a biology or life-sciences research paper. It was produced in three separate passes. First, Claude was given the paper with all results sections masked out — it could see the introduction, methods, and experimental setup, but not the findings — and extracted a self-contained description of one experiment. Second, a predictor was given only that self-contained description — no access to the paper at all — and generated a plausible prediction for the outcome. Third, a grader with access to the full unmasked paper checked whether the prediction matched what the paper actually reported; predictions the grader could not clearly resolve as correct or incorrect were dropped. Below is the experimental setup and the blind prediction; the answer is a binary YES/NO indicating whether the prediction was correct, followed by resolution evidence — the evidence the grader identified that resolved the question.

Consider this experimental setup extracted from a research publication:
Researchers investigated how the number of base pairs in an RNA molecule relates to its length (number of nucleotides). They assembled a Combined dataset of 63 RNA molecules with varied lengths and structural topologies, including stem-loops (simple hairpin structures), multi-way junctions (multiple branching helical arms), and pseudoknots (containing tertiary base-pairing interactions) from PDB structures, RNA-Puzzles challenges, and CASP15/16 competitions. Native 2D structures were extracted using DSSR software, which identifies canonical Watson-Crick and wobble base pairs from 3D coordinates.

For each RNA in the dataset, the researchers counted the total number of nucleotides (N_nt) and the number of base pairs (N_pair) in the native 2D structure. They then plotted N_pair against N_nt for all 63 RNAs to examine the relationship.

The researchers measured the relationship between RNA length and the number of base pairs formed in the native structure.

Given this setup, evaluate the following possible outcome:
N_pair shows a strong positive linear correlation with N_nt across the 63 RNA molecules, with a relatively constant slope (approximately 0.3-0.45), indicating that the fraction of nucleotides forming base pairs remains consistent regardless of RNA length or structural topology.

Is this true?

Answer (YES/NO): NO